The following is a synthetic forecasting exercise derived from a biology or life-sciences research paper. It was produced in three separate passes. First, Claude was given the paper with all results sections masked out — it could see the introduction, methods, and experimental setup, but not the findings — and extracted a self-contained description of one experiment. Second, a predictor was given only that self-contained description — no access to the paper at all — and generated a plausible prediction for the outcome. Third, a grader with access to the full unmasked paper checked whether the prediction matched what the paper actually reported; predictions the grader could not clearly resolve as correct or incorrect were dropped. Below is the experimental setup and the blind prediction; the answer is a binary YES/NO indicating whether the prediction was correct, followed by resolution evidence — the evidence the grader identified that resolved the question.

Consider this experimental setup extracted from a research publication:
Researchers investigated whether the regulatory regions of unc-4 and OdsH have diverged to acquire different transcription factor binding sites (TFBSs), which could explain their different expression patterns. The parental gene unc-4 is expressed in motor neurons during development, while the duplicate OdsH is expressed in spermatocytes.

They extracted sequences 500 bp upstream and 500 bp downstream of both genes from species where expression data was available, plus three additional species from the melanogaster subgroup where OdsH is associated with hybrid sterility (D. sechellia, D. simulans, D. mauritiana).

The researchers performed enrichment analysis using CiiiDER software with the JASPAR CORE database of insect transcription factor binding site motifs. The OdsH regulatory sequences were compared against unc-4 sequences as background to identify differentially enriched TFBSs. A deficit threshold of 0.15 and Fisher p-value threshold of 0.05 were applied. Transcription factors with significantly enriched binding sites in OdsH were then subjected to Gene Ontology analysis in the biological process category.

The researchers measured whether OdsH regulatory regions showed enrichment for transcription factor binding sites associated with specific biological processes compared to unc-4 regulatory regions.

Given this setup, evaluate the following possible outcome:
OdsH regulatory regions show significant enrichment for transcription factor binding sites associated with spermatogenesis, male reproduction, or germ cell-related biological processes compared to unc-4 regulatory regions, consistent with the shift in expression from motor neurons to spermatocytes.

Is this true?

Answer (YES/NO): YES